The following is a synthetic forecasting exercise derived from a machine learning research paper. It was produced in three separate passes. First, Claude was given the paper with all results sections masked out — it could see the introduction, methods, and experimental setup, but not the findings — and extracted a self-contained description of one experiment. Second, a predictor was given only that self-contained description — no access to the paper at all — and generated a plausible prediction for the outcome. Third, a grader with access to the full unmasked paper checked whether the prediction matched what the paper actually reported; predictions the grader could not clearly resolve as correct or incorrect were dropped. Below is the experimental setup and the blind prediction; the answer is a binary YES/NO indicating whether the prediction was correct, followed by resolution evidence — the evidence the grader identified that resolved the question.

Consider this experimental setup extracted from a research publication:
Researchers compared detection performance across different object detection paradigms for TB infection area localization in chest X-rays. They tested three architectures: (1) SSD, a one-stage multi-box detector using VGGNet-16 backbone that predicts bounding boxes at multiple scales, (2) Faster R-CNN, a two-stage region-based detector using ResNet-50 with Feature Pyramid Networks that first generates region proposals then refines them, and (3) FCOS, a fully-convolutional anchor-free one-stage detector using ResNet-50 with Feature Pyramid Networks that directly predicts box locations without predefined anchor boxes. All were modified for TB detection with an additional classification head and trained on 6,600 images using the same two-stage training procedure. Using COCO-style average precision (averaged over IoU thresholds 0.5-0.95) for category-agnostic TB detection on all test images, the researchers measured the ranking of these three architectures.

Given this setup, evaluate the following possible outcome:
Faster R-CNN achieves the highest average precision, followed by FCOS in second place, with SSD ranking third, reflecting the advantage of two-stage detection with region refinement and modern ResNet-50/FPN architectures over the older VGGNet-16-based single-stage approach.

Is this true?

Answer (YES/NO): NO